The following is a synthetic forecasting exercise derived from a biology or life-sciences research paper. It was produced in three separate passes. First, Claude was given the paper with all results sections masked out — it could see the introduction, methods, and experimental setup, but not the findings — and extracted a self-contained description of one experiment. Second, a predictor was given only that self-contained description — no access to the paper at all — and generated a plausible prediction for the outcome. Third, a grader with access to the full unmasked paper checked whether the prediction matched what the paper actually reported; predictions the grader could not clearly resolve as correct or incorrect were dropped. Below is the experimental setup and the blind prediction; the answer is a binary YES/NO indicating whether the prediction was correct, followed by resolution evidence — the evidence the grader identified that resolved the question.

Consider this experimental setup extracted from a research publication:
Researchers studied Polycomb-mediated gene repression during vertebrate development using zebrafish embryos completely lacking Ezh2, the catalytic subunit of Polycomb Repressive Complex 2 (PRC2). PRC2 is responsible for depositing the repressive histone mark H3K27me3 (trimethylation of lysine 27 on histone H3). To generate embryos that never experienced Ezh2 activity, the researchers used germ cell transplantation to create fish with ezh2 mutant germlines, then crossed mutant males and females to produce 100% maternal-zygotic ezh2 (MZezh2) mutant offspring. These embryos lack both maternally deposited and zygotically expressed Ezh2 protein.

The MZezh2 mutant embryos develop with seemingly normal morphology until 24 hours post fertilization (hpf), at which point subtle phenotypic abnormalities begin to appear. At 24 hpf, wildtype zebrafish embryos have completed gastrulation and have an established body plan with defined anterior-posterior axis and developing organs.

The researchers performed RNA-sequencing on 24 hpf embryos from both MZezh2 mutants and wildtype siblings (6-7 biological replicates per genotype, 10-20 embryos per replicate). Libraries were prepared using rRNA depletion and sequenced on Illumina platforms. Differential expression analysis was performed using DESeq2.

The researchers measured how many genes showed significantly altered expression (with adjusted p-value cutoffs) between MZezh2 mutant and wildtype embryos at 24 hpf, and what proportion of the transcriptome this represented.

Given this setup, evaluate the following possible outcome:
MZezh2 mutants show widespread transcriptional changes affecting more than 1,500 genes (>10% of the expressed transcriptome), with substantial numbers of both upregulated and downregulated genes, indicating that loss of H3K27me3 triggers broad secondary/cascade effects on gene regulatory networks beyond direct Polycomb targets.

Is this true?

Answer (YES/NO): NO